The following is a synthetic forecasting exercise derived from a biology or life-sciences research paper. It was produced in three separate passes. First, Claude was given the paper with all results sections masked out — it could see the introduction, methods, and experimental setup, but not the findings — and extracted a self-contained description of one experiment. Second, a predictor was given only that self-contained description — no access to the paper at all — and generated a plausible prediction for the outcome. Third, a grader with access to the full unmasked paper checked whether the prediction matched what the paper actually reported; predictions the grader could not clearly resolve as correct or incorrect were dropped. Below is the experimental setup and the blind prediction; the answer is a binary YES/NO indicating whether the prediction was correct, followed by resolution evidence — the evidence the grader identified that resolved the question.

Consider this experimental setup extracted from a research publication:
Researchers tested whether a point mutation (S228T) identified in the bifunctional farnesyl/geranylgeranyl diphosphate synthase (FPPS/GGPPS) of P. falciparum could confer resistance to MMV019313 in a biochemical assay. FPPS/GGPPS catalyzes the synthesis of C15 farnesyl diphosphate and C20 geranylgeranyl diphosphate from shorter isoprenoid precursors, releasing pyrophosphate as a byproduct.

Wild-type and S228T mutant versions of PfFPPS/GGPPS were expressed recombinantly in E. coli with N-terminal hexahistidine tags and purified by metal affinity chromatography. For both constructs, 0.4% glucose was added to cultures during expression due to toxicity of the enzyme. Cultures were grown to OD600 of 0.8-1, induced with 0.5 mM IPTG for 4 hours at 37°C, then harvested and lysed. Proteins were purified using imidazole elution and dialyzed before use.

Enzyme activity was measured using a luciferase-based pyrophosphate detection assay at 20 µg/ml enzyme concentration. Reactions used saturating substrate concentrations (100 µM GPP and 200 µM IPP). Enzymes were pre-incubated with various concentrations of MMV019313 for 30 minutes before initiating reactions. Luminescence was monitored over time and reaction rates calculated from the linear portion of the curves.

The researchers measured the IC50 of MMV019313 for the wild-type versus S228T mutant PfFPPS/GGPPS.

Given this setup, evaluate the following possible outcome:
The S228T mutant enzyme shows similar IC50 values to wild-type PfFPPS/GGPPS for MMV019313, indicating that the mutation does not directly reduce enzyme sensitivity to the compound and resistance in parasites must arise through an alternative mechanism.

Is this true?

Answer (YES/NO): NO